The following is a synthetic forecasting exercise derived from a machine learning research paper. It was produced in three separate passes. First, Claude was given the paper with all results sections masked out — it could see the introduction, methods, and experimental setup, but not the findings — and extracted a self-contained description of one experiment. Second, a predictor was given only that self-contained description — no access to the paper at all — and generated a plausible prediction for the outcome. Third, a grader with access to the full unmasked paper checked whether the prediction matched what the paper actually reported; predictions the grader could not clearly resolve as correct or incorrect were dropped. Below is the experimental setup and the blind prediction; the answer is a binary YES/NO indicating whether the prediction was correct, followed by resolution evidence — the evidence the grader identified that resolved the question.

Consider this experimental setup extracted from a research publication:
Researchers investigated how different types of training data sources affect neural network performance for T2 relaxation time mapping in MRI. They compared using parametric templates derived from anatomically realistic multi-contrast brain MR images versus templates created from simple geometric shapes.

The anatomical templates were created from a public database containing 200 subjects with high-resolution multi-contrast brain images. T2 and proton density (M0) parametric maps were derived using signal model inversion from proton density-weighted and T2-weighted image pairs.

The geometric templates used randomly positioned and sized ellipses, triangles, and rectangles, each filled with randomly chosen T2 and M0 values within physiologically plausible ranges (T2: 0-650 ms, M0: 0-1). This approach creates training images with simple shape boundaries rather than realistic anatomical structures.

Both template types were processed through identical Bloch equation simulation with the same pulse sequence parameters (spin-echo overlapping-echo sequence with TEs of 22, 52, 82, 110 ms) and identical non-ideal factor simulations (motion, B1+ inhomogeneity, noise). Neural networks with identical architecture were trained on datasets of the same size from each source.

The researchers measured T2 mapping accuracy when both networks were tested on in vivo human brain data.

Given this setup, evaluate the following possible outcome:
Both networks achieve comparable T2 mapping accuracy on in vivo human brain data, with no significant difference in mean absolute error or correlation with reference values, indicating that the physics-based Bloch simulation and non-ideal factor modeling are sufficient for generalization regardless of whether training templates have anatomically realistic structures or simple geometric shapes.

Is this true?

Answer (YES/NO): NO